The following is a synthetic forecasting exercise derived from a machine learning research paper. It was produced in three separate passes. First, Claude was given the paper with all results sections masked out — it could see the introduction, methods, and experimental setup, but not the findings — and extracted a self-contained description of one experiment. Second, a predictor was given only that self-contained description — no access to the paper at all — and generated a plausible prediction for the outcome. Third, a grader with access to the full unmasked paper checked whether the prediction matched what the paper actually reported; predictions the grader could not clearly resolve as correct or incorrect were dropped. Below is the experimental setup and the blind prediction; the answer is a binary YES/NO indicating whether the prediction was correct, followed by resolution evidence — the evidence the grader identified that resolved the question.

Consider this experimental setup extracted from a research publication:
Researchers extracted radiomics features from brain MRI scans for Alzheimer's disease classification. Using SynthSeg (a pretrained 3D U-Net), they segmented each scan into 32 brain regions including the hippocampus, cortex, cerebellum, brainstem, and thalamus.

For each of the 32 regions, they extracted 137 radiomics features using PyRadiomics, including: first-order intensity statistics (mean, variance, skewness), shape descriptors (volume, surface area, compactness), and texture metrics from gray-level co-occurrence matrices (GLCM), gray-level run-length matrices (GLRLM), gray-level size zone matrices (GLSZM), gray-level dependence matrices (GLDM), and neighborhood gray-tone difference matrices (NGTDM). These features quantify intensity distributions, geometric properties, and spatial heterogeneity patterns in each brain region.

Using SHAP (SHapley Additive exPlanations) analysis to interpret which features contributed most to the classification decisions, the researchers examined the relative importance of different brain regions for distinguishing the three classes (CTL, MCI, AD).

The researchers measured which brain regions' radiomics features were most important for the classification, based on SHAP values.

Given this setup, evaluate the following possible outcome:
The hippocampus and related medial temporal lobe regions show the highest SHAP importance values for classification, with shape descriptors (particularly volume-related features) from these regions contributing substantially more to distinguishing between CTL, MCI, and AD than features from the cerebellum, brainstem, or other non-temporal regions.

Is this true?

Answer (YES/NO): NO